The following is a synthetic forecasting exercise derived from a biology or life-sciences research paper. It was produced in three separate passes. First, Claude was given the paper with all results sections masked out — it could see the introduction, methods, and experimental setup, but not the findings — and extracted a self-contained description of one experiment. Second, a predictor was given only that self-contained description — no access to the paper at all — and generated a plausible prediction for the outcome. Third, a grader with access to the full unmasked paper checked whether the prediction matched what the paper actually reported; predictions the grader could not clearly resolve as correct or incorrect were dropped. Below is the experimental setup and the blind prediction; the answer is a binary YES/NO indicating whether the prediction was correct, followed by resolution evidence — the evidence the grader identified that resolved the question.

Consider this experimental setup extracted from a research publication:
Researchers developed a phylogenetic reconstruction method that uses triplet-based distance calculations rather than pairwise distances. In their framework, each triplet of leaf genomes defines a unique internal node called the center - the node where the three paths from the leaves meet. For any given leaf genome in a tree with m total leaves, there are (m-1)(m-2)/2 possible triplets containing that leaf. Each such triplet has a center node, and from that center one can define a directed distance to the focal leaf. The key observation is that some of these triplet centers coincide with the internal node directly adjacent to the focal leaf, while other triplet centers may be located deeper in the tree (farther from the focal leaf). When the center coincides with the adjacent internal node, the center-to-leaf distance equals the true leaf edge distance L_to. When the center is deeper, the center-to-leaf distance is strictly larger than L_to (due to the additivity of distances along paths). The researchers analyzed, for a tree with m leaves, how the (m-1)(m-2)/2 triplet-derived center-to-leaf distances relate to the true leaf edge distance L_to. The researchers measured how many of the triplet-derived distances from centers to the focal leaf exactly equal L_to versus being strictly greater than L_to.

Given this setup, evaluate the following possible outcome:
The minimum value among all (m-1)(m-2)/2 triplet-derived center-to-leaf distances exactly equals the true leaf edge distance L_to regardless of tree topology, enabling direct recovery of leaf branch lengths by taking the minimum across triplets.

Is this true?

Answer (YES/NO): NO